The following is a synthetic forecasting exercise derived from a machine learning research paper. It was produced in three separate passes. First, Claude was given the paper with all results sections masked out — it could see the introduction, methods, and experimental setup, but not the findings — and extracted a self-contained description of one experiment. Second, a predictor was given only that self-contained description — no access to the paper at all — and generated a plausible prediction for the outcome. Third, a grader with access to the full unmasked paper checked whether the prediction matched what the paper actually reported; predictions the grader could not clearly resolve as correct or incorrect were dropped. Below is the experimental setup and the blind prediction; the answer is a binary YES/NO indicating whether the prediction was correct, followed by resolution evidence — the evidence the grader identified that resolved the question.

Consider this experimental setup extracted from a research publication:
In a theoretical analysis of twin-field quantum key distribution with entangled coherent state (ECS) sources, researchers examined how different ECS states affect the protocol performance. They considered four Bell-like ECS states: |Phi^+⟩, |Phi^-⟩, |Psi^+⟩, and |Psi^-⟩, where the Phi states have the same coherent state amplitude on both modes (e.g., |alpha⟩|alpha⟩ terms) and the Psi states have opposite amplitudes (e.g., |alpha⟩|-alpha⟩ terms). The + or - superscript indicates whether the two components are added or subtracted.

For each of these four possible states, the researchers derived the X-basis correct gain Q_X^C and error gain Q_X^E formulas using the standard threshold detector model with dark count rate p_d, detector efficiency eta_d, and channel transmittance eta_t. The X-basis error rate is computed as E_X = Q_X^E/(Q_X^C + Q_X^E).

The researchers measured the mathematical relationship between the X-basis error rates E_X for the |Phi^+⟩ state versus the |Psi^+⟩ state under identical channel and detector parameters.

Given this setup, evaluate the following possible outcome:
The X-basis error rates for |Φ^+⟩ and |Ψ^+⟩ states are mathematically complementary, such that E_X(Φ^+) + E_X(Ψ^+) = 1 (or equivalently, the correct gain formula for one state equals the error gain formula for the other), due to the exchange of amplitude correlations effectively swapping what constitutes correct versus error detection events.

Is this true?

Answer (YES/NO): YES